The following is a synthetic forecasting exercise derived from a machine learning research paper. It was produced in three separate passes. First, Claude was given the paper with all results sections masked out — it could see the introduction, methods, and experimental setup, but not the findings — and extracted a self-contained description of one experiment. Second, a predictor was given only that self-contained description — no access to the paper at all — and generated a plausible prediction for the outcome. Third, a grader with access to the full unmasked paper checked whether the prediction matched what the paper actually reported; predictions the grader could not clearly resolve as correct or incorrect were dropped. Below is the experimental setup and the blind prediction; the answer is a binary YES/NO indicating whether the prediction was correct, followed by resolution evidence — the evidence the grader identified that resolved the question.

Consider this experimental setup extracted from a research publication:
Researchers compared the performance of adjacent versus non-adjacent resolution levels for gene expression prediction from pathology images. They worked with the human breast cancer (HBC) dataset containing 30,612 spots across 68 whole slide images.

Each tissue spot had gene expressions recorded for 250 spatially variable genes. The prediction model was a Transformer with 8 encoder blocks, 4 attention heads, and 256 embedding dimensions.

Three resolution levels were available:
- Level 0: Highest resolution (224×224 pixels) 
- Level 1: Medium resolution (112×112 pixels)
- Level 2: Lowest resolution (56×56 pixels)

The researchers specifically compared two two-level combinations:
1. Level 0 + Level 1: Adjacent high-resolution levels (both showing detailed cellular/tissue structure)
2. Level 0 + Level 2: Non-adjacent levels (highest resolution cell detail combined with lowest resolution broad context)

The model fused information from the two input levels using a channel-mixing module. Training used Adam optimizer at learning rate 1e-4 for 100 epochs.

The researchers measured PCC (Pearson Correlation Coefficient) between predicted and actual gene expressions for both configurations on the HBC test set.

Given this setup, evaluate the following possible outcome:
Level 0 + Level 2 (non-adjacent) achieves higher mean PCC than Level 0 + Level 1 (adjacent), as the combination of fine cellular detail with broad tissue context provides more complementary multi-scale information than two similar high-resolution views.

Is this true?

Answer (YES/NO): NO